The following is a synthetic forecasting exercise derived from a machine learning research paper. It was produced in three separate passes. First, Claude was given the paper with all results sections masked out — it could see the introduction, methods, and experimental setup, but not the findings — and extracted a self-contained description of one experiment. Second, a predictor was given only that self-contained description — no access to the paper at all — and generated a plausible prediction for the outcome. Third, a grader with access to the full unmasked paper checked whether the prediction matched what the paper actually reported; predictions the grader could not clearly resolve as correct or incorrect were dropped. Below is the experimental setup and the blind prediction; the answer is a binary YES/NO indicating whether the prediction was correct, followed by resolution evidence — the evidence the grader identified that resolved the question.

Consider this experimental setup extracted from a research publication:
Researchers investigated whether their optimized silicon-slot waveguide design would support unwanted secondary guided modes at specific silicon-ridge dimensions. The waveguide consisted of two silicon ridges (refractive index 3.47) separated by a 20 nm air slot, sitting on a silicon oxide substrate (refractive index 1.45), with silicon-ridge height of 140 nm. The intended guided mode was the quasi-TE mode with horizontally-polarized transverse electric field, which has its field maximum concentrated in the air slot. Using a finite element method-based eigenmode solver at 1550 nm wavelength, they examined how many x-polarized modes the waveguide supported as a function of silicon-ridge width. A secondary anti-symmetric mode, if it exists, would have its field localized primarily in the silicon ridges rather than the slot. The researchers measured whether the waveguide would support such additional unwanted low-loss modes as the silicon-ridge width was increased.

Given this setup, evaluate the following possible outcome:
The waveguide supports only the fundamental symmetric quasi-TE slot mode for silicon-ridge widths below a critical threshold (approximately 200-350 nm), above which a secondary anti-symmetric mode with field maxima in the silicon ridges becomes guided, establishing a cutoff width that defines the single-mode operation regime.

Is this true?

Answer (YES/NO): YES